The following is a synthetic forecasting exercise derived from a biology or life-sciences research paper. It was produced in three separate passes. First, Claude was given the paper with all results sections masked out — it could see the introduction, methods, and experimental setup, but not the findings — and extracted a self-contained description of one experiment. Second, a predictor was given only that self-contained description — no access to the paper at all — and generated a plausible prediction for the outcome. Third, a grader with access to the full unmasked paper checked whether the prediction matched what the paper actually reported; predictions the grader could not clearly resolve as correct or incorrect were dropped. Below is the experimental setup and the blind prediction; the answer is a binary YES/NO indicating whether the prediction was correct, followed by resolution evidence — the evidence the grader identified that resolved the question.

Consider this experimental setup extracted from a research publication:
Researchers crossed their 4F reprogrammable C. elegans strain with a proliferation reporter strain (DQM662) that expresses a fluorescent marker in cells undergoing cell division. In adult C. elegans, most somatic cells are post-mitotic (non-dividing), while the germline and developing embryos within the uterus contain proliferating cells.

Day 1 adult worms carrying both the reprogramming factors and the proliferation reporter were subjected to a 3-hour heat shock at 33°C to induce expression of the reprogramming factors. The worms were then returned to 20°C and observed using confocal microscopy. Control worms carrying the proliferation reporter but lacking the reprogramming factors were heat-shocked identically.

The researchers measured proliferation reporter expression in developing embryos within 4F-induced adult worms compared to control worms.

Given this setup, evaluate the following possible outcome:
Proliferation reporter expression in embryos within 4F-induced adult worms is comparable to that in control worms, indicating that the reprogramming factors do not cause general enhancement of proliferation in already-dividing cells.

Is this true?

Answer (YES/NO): NO